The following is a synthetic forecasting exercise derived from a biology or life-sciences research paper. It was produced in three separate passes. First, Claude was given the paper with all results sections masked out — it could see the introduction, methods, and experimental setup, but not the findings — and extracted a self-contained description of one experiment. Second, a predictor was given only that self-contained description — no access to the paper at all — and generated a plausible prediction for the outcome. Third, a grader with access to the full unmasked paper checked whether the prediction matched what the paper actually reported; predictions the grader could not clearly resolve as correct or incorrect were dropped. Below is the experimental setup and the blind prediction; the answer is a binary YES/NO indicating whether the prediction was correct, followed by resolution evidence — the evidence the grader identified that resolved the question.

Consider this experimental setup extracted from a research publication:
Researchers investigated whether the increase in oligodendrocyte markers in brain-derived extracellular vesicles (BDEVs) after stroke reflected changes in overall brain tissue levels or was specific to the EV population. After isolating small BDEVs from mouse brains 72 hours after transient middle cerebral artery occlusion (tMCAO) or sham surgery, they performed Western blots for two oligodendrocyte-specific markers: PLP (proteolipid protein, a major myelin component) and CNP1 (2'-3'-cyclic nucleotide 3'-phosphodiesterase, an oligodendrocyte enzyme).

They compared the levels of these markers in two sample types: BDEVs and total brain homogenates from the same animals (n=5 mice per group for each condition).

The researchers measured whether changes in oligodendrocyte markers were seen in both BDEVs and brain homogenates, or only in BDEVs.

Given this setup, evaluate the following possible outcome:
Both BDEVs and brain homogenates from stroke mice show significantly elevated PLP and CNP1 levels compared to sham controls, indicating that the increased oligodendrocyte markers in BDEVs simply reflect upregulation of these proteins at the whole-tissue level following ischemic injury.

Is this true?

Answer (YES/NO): NO